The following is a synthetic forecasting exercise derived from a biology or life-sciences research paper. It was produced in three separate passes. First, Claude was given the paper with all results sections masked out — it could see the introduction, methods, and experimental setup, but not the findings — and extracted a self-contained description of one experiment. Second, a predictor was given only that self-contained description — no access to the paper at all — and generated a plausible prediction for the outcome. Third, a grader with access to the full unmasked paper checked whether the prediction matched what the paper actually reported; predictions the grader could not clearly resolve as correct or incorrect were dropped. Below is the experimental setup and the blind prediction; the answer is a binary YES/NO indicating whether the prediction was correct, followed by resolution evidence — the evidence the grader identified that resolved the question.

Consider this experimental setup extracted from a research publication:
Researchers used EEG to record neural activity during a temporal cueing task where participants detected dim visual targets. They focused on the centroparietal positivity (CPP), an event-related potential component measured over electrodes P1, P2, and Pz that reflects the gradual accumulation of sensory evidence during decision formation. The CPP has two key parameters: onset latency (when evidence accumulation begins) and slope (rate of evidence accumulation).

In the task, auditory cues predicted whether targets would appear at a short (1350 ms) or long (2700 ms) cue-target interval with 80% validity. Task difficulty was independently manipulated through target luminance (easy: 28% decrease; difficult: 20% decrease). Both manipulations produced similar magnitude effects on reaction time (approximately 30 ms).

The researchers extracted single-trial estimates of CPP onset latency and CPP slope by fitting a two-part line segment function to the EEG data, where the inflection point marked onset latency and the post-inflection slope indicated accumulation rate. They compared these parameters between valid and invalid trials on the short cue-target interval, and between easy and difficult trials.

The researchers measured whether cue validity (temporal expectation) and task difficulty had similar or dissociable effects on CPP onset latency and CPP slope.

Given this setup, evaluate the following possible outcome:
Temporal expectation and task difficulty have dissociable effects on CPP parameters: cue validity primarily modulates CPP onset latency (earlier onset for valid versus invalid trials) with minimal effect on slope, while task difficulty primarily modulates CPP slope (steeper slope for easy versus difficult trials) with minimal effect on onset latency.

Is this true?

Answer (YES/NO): YES